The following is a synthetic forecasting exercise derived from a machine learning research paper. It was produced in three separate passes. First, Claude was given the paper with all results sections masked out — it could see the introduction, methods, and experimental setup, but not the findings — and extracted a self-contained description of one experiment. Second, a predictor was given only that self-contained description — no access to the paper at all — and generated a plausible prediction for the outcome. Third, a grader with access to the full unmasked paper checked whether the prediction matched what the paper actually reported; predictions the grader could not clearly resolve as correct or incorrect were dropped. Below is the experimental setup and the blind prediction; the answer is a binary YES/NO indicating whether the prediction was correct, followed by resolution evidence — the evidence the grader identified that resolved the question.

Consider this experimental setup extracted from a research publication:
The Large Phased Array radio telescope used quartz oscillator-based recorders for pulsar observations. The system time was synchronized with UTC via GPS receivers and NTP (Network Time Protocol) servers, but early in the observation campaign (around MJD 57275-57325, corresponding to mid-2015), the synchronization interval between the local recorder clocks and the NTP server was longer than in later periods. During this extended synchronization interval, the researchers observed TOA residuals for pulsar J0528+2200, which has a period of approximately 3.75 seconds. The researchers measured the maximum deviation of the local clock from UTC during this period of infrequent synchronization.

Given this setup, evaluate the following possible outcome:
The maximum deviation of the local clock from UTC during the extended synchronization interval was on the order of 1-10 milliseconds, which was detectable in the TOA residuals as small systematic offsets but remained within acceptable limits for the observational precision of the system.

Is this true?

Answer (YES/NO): NO